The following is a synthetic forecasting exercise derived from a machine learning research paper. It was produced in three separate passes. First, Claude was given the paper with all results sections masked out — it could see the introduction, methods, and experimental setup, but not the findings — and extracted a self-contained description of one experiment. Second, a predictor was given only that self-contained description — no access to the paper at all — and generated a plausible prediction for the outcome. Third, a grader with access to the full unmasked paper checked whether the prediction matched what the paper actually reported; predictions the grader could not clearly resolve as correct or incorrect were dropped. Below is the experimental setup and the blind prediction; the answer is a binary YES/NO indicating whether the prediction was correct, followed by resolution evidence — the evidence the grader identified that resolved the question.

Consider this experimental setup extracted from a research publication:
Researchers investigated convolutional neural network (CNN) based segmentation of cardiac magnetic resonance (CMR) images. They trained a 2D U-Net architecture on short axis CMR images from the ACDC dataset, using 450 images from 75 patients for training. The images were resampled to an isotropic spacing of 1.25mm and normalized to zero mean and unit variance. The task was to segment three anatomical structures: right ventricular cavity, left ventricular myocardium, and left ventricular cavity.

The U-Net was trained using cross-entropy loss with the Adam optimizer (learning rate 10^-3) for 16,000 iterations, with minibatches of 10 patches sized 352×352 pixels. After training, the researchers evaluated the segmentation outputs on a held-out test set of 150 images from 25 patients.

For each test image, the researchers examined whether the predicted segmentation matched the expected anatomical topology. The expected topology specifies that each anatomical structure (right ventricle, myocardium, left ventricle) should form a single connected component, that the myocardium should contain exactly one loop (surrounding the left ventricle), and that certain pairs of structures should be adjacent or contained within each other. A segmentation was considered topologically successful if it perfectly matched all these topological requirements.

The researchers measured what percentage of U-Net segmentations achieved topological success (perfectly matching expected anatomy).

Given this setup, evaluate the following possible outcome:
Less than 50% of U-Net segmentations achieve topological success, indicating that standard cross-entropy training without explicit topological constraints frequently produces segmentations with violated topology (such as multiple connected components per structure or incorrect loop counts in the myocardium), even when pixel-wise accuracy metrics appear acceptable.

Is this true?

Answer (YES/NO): NO